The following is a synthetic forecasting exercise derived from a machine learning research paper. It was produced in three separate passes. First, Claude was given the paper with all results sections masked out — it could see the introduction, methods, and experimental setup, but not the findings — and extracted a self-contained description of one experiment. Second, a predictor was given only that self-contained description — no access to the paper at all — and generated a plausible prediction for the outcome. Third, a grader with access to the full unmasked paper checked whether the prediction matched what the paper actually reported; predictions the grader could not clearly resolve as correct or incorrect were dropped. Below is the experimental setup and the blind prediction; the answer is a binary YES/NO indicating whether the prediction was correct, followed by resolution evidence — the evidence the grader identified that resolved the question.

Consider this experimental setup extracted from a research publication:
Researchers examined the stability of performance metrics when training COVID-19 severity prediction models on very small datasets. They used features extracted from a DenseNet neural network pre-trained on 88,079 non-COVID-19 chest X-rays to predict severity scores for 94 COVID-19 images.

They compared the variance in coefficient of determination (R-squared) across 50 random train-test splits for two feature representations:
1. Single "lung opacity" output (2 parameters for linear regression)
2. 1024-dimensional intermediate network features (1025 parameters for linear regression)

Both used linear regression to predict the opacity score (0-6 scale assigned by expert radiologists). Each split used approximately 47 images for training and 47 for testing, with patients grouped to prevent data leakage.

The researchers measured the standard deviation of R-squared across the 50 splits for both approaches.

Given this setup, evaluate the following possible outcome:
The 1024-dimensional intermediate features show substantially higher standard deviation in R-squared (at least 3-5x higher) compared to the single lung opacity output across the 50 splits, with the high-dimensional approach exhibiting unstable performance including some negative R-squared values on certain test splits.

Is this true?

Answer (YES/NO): NO